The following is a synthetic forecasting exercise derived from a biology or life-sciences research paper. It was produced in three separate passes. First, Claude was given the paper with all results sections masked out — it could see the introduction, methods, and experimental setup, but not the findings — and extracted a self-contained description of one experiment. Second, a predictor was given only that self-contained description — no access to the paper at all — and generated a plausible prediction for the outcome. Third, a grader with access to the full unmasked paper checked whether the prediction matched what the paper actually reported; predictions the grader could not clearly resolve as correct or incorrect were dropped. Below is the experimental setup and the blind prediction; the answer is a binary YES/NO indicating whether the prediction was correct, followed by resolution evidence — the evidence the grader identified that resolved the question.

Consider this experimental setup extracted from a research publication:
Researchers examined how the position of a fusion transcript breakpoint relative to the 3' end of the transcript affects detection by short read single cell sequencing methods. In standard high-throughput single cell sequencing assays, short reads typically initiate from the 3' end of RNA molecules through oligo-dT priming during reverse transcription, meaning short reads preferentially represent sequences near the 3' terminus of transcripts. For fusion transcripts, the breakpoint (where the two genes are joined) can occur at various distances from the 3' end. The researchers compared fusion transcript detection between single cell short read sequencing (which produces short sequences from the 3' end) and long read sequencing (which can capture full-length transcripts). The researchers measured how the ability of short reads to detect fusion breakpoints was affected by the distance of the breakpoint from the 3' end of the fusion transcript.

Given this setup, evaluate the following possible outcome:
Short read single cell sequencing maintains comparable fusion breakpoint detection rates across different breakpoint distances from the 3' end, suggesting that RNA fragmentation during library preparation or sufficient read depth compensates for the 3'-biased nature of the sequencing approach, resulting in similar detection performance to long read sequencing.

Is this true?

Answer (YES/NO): NO